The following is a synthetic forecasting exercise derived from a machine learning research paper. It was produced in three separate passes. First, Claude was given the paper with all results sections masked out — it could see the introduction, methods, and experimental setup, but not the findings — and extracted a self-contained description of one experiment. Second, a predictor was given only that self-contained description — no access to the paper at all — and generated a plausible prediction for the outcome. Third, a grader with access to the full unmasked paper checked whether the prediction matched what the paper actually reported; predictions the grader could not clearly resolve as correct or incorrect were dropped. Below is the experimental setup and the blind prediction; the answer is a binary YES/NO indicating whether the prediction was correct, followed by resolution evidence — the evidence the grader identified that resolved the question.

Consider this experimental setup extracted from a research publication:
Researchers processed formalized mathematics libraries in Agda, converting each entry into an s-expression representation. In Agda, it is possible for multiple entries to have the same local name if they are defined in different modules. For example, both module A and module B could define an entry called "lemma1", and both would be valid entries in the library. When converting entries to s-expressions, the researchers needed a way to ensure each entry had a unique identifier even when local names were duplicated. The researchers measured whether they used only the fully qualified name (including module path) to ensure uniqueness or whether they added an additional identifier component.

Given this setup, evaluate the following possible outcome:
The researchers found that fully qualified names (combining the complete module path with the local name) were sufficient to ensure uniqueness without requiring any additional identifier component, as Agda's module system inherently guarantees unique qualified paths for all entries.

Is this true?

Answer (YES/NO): NO